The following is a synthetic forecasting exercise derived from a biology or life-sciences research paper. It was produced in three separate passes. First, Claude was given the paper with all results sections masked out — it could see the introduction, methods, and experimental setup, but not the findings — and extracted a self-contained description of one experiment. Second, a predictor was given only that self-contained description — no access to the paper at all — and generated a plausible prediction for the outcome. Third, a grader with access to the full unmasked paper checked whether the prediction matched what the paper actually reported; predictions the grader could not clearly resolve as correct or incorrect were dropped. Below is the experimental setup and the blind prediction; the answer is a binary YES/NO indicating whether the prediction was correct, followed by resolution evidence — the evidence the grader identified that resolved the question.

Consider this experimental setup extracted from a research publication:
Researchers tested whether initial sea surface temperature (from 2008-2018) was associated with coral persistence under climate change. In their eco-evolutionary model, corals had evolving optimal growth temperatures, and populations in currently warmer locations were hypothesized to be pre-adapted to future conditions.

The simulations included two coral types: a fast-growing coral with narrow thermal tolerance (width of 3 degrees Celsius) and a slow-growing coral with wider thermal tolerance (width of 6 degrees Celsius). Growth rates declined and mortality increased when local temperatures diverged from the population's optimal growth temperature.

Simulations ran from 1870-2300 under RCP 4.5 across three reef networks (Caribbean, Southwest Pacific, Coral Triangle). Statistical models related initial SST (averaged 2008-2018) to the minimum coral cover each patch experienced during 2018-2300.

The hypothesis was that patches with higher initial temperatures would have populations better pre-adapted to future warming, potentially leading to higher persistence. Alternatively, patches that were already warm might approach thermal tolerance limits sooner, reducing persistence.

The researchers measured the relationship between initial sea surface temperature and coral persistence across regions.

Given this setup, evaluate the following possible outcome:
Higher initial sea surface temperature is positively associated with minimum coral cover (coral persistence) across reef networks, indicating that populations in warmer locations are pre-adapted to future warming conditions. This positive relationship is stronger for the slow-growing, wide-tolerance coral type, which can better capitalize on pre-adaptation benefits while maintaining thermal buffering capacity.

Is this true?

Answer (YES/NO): NO